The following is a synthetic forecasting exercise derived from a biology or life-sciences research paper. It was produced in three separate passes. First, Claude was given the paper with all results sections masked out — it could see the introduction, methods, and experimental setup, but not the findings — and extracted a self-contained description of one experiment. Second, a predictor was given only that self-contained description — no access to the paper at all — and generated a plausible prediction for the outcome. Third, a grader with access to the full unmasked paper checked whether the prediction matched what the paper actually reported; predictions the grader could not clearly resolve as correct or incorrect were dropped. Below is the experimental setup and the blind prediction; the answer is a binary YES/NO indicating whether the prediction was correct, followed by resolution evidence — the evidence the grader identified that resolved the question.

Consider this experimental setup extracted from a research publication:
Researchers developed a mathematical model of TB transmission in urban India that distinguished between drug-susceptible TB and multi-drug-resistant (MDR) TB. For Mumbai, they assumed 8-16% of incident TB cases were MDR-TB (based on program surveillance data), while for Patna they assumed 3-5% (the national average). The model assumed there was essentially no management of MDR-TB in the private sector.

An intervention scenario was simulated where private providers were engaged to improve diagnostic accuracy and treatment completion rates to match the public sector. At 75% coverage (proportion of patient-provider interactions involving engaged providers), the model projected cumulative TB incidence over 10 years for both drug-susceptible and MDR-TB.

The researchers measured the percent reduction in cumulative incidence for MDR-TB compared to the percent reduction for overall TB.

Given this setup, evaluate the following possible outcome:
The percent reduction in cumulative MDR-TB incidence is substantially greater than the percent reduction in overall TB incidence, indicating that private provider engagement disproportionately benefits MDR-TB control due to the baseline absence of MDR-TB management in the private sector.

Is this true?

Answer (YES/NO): YES